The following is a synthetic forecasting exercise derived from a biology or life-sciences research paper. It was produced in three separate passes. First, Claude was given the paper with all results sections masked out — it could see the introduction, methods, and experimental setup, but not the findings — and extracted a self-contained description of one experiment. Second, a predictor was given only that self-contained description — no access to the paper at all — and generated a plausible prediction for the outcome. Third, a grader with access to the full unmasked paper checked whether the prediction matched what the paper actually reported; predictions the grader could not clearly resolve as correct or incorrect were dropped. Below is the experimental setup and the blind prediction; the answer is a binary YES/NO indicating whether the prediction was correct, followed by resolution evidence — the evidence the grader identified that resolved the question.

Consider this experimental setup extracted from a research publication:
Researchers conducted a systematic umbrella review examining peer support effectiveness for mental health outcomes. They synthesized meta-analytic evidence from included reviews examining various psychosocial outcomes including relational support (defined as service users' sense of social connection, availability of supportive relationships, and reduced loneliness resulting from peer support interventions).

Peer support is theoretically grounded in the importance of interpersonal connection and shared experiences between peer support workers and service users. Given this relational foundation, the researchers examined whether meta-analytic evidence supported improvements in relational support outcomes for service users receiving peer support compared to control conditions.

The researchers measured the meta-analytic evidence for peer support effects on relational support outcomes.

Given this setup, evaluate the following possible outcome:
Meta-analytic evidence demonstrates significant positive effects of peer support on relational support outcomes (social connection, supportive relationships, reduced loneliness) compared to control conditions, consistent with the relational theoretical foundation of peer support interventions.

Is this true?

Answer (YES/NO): NO